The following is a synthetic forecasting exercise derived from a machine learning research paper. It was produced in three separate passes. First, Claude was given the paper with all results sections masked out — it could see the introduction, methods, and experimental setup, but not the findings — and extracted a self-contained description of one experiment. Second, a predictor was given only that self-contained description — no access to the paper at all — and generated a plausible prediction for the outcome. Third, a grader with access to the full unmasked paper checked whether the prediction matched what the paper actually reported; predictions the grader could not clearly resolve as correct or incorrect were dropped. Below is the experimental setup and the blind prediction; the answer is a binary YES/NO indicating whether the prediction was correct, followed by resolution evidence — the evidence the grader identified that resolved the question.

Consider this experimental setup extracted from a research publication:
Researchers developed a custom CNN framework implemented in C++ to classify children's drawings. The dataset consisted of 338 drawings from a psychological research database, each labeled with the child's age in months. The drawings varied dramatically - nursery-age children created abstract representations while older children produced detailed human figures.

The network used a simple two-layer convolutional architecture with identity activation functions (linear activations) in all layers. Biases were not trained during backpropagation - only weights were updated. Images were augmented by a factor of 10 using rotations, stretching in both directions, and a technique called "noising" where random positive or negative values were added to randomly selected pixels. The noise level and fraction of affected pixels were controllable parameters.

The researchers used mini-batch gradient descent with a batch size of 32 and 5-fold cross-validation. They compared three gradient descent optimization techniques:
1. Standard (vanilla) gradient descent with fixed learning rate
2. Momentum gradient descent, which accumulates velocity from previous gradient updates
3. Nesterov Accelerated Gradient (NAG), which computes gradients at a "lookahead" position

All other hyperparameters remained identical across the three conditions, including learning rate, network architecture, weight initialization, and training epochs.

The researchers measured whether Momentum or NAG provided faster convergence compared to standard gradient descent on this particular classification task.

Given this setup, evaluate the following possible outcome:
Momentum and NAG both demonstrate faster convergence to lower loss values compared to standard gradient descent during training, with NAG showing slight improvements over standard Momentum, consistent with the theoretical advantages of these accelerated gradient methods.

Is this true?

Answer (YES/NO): NO